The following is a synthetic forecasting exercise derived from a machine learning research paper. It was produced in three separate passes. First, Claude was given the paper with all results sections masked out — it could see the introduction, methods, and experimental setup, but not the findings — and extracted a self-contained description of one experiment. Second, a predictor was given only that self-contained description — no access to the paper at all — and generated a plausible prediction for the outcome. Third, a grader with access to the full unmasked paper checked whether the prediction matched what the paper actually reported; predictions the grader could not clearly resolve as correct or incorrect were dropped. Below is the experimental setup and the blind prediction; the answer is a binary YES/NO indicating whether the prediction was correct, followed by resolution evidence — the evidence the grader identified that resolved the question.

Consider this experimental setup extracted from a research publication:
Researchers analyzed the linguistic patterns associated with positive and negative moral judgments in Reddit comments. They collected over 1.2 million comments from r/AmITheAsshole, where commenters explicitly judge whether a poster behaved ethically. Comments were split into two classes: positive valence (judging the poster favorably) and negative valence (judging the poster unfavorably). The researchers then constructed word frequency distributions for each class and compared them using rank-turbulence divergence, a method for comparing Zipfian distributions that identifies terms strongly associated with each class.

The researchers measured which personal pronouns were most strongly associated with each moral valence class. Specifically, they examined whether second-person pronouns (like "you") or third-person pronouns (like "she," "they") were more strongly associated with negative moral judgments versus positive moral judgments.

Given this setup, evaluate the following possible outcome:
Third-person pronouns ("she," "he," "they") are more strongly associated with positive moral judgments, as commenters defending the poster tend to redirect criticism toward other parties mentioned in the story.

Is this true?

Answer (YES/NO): YES